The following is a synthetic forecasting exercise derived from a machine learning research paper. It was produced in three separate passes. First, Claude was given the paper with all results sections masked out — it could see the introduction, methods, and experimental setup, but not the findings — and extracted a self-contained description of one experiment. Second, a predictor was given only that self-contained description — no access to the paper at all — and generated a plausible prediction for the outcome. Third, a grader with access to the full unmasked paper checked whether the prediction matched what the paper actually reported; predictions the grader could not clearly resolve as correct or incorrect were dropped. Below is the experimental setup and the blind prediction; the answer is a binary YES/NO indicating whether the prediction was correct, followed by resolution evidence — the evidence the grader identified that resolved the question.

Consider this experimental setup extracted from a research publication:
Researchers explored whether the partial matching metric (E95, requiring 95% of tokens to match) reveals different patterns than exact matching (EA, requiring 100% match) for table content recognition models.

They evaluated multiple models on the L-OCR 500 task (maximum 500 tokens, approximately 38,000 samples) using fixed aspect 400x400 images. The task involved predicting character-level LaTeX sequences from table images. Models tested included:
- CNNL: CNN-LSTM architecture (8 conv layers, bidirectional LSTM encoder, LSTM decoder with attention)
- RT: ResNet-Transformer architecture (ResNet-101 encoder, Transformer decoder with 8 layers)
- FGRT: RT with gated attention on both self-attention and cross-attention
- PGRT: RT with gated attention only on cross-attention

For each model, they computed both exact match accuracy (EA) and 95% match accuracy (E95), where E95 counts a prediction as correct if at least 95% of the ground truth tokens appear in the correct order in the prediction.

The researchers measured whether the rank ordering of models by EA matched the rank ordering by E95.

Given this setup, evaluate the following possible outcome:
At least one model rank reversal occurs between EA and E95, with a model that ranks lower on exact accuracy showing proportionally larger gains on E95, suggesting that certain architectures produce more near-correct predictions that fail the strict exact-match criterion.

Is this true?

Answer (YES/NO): YES